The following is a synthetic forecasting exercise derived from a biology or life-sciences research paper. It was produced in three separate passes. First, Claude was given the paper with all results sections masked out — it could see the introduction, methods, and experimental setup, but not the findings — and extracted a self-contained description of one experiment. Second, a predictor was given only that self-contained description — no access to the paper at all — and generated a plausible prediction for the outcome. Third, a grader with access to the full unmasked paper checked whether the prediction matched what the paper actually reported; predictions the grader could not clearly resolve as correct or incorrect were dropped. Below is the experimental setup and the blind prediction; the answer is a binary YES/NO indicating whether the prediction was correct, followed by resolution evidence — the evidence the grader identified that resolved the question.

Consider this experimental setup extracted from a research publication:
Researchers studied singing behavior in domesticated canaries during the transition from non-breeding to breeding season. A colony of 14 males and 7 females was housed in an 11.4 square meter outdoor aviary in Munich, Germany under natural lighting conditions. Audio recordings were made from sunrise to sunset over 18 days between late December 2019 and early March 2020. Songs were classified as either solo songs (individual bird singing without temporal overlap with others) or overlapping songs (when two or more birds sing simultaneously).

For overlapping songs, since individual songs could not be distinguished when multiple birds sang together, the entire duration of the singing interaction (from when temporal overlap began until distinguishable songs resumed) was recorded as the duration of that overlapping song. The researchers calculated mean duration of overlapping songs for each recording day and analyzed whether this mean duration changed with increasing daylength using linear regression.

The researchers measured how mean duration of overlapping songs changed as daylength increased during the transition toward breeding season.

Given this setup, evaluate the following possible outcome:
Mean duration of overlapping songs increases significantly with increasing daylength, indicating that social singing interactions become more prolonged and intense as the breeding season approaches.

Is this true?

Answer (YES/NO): NO